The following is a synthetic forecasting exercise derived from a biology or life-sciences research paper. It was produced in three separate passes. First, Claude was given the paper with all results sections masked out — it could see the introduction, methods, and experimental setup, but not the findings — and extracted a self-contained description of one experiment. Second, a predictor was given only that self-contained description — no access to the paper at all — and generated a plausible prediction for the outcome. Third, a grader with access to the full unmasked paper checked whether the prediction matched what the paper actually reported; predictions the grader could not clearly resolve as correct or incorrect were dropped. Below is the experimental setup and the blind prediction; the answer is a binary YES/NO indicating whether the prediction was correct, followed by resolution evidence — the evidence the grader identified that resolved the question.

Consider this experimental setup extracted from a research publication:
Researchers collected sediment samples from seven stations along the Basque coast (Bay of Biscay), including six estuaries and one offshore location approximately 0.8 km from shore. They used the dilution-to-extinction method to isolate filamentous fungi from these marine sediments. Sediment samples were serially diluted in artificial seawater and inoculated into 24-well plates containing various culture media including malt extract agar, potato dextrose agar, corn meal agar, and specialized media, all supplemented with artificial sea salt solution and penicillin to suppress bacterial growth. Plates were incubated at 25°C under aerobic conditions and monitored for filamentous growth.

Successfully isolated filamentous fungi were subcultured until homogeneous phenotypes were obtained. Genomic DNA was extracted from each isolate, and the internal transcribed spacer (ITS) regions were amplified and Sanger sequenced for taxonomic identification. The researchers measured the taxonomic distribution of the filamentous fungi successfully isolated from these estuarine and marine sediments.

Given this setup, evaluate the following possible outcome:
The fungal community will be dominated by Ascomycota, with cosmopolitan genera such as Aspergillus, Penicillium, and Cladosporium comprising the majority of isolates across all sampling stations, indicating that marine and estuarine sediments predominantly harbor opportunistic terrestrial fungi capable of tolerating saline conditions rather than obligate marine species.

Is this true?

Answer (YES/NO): NO